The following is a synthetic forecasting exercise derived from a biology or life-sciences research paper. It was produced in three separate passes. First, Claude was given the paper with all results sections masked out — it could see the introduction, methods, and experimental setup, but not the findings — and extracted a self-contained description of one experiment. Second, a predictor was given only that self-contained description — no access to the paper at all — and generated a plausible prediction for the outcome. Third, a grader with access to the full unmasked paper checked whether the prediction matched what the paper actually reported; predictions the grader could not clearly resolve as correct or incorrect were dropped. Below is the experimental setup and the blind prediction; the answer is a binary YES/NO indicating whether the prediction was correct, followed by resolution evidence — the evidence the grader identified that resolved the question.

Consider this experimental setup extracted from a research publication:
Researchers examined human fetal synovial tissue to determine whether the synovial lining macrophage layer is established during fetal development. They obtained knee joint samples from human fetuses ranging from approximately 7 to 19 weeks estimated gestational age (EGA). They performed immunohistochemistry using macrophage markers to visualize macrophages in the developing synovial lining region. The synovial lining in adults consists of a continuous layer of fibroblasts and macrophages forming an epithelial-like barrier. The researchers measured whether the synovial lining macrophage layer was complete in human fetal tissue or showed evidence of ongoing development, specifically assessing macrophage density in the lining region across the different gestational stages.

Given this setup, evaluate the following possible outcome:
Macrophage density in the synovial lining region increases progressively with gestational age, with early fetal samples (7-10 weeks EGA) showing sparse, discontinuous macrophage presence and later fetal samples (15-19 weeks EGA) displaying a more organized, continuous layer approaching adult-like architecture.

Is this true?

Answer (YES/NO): NO